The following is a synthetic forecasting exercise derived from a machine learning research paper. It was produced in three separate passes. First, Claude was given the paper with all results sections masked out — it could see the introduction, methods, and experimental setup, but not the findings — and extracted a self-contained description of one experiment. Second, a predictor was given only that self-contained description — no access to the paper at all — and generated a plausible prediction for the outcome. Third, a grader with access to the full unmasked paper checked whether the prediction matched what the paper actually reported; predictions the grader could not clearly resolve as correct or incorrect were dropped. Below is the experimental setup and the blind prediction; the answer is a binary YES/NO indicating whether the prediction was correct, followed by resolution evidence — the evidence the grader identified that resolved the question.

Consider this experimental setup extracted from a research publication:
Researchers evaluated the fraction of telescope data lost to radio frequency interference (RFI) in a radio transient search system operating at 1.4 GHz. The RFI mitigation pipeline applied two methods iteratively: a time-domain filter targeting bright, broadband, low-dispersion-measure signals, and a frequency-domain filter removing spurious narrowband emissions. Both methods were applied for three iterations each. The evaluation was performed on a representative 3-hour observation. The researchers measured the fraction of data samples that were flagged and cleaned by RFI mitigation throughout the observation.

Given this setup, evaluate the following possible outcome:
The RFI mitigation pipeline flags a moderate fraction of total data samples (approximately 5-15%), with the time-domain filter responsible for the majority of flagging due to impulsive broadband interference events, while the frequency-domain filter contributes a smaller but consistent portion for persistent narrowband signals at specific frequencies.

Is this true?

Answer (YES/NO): NO